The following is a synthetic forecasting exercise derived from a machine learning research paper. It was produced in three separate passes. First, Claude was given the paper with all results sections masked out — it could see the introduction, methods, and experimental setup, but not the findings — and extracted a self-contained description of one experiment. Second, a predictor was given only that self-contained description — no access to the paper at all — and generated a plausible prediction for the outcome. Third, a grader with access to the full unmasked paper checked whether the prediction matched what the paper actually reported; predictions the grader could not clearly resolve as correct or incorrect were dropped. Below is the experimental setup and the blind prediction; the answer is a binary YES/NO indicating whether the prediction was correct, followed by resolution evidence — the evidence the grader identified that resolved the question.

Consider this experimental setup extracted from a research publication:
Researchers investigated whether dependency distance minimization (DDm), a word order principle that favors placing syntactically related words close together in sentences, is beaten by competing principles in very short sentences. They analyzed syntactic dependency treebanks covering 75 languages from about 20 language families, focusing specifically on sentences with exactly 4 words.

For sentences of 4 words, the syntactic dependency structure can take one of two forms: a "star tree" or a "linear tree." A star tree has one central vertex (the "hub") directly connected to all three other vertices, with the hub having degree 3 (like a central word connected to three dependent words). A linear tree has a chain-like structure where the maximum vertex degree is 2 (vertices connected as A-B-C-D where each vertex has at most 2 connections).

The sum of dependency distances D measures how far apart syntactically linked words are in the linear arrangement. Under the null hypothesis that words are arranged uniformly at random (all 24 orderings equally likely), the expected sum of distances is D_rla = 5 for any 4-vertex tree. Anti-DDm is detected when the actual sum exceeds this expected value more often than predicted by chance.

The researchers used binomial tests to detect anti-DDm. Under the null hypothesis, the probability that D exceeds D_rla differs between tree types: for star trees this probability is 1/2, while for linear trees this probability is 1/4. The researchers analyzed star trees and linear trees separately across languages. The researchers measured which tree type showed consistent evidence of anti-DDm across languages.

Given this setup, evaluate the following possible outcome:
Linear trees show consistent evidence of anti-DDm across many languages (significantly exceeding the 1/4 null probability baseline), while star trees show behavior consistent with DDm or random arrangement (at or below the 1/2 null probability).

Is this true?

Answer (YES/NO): NO